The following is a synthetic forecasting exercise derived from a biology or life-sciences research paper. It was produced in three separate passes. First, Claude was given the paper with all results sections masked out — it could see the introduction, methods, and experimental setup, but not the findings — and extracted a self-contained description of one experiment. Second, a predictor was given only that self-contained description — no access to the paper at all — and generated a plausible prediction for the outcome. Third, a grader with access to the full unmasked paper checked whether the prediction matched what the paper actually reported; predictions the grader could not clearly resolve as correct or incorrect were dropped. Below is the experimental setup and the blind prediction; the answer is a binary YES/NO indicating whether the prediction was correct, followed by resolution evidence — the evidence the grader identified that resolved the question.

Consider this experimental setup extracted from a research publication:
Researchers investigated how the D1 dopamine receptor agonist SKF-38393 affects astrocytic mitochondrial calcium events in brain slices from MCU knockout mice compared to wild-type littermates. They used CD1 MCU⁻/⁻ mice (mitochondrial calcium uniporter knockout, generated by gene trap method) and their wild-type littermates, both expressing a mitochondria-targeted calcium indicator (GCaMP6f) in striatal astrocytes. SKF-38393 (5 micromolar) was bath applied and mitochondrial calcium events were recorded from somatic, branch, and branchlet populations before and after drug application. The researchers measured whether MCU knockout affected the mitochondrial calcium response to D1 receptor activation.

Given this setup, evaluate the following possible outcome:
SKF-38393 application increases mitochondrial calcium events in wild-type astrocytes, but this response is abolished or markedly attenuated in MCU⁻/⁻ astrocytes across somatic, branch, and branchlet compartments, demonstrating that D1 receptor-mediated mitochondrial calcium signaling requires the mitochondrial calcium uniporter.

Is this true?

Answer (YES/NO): NO